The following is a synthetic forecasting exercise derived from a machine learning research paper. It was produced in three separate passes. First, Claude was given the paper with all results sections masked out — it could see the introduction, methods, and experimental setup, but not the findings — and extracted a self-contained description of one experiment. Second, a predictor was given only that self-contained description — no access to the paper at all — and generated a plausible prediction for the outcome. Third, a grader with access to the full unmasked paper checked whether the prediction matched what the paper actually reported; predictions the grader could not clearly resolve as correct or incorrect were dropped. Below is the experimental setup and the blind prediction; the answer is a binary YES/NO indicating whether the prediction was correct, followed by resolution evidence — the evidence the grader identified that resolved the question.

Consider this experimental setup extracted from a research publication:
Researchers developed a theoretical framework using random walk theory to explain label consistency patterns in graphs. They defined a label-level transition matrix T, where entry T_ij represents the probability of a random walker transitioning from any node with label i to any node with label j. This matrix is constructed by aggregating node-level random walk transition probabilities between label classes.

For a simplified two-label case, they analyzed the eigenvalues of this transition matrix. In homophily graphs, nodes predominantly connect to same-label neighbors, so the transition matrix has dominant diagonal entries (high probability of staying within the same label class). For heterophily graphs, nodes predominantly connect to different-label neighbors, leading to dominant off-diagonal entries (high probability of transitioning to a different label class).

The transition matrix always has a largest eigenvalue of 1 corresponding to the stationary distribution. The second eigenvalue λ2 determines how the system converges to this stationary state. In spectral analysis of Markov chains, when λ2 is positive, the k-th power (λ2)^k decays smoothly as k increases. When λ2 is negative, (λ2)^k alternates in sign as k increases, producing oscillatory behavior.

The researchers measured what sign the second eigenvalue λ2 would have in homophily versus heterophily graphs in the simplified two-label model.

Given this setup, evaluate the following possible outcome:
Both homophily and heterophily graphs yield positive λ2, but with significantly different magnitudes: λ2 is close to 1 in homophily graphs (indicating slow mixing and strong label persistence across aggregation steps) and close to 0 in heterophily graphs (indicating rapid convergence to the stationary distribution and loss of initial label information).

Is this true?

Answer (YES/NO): NO